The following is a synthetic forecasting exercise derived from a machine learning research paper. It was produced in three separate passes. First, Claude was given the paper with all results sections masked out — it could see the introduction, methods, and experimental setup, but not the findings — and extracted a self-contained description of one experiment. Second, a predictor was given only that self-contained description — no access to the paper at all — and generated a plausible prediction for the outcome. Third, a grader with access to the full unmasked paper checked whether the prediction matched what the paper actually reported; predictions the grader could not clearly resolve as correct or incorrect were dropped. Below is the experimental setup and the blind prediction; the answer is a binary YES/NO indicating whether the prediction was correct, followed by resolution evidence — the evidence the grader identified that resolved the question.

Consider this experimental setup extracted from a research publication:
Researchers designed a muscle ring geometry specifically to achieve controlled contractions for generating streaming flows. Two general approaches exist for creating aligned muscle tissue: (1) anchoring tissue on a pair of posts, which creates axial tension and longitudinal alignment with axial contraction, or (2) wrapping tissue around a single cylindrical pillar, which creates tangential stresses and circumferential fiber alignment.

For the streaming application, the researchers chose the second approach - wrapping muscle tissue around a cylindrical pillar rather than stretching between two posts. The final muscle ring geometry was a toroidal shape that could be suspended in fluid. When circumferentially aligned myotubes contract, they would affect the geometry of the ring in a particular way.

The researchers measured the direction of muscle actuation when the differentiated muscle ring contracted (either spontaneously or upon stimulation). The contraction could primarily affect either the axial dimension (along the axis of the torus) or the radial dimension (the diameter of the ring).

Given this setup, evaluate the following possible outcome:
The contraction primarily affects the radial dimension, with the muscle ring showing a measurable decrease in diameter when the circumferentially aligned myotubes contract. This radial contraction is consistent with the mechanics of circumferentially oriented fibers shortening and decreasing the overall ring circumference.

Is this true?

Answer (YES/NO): YES